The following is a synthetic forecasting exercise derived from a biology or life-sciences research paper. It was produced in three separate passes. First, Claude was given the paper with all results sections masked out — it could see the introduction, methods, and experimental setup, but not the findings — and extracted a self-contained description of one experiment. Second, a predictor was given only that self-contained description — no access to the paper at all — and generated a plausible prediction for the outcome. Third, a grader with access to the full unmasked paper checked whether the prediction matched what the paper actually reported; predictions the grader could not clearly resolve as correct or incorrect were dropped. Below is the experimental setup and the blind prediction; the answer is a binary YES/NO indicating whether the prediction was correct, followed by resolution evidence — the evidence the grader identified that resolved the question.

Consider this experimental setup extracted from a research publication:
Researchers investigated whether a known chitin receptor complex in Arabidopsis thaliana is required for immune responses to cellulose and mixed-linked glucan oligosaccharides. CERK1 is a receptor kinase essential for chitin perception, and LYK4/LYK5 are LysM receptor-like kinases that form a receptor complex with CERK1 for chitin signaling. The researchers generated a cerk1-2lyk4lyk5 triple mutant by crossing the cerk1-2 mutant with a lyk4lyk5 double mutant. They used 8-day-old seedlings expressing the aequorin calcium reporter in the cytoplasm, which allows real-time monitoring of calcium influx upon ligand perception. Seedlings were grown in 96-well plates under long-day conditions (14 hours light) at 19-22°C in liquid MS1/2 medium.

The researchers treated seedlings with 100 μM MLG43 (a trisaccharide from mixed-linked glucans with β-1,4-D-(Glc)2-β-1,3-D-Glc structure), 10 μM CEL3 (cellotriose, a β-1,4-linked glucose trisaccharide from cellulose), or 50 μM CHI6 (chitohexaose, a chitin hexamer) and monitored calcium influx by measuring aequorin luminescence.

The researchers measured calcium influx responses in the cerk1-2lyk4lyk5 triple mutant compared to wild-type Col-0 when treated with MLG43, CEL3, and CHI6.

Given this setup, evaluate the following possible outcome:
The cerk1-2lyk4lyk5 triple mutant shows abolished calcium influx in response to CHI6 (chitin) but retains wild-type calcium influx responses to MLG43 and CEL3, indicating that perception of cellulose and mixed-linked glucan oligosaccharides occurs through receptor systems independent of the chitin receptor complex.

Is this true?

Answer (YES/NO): NO